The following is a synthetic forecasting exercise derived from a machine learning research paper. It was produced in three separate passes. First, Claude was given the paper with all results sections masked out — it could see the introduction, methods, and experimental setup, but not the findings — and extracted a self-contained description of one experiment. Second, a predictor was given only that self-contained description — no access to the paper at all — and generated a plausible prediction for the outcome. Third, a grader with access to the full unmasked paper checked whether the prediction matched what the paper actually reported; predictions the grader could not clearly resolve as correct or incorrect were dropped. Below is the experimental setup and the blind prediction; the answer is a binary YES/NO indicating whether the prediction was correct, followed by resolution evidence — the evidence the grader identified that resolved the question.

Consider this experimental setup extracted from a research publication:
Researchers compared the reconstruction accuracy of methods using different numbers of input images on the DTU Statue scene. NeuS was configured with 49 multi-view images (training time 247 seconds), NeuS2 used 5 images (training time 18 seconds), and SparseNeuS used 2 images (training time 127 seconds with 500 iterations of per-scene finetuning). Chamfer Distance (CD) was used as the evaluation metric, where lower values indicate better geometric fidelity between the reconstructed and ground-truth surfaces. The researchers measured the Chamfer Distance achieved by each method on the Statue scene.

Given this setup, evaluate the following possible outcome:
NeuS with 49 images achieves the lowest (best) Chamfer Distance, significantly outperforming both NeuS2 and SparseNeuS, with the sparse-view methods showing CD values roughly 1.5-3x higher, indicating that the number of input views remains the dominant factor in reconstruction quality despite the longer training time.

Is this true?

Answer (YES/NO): NO